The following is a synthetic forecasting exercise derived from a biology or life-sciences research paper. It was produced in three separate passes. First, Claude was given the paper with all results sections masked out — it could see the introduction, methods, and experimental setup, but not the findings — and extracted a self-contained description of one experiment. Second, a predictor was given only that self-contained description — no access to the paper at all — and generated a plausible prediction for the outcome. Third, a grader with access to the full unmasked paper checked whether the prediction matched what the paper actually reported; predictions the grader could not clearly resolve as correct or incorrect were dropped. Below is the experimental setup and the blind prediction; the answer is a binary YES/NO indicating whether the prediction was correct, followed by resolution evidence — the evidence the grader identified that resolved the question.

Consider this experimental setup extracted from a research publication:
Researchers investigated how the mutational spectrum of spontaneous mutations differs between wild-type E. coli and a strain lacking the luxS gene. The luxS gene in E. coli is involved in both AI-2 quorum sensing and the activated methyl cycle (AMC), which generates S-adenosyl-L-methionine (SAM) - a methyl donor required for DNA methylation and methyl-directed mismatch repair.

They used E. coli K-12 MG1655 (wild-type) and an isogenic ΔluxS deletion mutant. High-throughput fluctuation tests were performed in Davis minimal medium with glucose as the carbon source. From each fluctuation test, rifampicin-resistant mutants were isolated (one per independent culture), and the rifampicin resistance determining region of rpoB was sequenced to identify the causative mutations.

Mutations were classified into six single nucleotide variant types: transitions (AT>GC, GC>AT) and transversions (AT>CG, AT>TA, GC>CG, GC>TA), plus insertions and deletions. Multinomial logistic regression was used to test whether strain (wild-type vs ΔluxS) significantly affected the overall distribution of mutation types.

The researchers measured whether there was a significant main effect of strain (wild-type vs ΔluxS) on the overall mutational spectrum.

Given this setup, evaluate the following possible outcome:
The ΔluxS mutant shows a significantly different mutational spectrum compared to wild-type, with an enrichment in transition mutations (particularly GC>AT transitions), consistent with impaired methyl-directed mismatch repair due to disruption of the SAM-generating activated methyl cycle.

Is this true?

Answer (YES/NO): NO